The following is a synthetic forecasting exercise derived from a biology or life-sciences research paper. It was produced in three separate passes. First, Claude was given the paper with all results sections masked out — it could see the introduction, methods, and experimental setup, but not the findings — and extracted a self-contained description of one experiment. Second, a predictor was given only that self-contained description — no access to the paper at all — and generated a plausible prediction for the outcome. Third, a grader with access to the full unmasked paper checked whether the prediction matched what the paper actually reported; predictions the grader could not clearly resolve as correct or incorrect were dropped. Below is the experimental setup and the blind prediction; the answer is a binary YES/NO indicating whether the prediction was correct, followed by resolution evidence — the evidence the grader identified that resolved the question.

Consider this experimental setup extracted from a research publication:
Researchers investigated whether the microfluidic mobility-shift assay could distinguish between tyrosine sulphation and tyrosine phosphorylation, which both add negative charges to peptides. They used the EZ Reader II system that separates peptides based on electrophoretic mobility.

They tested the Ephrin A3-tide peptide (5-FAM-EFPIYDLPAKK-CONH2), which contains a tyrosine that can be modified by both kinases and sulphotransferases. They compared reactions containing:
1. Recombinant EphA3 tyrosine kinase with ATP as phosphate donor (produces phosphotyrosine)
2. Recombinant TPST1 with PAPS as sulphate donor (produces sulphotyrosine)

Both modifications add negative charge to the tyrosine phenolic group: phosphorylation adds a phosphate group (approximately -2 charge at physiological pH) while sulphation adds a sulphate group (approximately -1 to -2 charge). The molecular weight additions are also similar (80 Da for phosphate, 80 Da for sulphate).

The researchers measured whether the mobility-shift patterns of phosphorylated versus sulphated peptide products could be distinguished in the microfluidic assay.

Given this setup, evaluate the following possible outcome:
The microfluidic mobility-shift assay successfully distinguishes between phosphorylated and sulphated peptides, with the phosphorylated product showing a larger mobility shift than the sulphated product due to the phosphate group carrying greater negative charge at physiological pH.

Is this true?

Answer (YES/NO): NO